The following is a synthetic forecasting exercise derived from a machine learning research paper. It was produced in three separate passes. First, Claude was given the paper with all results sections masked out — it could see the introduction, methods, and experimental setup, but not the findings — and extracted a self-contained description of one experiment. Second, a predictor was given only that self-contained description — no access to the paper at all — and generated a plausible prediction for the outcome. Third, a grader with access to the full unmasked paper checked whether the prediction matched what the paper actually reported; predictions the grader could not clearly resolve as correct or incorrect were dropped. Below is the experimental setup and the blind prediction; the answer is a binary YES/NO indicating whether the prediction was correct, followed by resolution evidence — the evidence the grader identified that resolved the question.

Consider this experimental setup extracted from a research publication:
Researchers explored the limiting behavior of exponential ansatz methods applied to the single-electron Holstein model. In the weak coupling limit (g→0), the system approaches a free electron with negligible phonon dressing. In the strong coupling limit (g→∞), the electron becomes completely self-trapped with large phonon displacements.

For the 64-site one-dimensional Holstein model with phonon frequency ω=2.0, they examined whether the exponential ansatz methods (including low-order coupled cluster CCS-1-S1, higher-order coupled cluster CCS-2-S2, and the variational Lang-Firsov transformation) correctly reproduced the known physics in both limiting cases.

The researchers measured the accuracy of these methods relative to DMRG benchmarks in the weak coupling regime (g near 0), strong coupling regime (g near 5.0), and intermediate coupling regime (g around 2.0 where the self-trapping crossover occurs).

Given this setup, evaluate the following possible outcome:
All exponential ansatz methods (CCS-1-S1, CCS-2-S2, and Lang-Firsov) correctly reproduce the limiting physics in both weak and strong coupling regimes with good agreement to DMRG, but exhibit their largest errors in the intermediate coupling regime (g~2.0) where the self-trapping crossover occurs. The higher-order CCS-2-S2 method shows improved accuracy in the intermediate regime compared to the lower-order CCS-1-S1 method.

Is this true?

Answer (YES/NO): YES